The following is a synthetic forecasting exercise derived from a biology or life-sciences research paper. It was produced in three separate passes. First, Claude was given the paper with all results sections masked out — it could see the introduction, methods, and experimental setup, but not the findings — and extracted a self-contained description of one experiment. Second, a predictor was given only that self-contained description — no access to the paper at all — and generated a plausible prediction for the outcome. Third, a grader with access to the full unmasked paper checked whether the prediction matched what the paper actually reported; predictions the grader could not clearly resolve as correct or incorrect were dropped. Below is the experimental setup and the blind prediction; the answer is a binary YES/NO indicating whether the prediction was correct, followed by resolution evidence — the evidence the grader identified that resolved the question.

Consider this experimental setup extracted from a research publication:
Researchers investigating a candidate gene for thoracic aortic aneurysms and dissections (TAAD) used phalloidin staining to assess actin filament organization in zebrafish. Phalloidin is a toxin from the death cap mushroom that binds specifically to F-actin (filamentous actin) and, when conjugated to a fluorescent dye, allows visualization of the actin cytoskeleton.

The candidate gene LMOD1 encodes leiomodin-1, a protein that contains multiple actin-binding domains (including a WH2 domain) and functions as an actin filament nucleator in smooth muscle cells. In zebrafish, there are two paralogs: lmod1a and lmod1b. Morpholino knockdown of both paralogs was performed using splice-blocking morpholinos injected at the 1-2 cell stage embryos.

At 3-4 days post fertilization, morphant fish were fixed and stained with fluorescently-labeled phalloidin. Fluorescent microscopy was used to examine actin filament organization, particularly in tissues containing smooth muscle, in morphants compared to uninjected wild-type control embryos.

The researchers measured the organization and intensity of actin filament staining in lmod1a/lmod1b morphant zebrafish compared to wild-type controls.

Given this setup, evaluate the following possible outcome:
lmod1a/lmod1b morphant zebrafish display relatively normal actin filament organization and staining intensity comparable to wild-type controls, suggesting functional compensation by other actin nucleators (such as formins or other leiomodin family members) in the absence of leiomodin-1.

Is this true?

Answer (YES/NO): NO